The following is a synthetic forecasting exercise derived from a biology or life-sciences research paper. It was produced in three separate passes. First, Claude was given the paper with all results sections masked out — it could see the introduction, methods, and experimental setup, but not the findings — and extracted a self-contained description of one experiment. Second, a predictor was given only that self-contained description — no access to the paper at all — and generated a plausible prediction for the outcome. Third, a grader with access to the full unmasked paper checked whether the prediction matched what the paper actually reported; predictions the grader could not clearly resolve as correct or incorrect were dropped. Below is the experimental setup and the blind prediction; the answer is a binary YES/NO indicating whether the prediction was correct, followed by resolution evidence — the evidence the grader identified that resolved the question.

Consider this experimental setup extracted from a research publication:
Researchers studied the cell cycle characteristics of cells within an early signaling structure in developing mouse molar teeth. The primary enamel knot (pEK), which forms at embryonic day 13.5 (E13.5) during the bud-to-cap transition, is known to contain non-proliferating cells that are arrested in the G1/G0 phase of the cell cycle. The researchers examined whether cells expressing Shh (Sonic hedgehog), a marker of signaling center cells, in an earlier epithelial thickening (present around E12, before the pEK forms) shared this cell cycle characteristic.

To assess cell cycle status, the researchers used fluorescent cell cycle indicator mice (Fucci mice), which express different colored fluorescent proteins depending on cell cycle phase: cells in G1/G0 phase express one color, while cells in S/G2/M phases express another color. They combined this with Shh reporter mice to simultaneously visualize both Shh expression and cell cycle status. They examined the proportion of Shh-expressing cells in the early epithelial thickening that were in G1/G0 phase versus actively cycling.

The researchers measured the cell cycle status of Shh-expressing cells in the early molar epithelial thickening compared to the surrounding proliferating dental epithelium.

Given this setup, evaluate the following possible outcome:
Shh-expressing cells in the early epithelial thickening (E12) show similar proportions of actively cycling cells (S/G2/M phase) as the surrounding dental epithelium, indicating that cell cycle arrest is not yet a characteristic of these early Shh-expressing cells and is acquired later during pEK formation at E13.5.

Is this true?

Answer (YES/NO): NO